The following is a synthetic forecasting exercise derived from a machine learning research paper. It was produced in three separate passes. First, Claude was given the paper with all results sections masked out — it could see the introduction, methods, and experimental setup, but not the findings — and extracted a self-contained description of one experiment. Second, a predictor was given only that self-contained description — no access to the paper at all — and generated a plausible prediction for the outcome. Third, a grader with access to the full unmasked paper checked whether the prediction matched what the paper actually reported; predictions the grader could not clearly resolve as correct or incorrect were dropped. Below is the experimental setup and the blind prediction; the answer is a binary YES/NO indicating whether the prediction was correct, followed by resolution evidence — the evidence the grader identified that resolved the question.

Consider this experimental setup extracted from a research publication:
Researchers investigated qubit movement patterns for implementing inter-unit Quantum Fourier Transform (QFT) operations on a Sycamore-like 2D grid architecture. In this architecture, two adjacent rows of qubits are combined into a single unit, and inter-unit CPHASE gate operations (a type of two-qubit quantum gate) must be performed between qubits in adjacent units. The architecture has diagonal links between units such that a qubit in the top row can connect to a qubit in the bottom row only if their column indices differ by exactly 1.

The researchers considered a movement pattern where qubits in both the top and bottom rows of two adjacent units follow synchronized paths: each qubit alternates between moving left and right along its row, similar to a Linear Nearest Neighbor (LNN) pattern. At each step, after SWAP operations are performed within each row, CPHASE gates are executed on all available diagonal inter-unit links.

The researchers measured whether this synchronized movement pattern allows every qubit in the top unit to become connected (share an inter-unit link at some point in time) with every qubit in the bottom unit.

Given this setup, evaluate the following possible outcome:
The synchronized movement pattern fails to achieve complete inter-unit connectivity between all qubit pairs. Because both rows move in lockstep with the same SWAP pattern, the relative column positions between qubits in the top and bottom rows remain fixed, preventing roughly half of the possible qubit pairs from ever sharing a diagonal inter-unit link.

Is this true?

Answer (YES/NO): NO